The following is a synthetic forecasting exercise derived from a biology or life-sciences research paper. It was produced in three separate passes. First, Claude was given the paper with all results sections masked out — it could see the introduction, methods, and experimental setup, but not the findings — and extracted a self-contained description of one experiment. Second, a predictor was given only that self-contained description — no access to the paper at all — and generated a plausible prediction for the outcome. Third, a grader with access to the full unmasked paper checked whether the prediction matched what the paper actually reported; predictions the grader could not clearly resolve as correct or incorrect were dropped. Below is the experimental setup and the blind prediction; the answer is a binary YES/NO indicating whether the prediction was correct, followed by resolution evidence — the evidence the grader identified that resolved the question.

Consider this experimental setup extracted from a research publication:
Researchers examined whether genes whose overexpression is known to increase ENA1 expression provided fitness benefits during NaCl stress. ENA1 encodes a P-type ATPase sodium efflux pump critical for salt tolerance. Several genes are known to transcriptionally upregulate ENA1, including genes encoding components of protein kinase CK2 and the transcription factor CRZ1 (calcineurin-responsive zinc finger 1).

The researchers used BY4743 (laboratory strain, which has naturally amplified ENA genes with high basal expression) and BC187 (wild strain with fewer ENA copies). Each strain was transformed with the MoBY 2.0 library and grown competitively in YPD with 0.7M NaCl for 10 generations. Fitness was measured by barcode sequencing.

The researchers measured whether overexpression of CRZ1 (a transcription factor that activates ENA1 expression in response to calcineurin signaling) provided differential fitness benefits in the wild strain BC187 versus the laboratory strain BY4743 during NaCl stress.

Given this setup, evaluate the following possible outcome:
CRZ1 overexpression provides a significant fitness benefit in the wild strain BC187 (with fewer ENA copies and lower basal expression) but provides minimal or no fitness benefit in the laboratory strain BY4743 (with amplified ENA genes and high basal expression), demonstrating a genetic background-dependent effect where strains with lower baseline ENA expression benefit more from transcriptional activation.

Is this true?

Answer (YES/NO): YES